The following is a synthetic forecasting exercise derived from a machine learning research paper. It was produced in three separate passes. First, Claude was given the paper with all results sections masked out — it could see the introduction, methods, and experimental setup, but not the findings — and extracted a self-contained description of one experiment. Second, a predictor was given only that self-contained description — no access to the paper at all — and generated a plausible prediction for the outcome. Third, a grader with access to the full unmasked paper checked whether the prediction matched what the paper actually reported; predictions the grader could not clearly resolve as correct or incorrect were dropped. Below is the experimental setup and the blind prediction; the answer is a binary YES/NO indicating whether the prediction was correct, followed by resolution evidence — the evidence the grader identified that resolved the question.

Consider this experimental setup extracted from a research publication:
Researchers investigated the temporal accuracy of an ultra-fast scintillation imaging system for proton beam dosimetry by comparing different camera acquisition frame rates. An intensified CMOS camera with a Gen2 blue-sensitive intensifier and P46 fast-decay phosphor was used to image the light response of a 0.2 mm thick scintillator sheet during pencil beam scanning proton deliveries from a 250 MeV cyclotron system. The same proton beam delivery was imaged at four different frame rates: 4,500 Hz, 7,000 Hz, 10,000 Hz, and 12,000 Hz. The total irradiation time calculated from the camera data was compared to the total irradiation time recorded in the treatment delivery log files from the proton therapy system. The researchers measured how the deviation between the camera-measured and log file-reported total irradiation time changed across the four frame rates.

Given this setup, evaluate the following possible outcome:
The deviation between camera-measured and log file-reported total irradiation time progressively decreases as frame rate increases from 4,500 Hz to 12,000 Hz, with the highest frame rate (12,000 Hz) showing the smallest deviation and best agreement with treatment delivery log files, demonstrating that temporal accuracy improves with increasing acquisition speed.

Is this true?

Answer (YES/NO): YES